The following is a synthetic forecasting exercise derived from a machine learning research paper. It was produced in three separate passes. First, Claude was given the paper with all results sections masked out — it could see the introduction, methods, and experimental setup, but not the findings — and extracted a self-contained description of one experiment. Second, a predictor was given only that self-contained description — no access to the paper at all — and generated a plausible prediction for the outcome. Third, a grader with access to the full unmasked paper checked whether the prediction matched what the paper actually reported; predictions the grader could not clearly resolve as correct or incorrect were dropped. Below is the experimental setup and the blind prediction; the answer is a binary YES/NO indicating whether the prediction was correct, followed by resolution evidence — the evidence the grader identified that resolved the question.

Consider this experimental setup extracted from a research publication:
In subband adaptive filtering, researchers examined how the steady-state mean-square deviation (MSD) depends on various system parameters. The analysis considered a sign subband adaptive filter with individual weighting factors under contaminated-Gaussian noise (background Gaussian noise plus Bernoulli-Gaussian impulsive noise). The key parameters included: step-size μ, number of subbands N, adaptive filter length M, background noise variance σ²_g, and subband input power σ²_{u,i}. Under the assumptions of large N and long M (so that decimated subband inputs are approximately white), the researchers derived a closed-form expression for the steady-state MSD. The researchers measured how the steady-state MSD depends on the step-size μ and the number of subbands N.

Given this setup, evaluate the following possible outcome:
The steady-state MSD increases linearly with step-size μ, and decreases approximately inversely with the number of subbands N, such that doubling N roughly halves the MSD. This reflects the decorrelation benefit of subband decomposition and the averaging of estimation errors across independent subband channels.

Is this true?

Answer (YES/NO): NO